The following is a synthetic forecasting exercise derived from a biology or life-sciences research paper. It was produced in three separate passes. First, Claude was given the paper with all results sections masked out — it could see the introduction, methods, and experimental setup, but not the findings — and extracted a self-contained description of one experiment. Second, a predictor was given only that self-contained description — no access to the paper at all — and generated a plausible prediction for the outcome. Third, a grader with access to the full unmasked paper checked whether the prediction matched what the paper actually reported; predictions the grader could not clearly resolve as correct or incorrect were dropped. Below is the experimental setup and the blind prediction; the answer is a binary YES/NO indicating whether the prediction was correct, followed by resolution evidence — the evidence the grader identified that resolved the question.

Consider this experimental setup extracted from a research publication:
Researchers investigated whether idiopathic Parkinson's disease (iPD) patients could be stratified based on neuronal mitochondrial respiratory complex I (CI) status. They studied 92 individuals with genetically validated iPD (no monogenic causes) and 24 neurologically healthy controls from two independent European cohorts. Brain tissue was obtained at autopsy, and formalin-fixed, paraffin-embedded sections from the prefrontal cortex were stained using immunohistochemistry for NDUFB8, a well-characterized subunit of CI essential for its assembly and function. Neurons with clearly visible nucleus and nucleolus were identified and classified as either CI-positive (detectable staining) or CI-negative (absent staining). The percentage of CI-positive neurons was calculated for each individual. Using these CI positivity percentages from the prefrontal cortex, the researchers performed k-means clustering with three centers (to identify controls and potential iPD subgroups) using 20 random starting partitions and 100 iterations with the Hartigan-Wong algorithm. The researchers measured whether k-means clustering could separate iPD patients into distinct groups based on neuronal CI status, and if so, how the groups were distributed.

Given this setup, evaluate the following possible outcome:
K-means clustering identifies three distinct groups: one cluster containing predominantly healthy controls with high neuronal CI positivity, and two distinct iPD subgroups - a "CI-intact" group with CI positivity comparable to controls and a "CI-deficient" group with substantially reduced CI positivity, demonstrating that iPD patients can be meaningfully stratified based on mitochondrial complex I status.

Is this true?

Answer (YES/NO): NO